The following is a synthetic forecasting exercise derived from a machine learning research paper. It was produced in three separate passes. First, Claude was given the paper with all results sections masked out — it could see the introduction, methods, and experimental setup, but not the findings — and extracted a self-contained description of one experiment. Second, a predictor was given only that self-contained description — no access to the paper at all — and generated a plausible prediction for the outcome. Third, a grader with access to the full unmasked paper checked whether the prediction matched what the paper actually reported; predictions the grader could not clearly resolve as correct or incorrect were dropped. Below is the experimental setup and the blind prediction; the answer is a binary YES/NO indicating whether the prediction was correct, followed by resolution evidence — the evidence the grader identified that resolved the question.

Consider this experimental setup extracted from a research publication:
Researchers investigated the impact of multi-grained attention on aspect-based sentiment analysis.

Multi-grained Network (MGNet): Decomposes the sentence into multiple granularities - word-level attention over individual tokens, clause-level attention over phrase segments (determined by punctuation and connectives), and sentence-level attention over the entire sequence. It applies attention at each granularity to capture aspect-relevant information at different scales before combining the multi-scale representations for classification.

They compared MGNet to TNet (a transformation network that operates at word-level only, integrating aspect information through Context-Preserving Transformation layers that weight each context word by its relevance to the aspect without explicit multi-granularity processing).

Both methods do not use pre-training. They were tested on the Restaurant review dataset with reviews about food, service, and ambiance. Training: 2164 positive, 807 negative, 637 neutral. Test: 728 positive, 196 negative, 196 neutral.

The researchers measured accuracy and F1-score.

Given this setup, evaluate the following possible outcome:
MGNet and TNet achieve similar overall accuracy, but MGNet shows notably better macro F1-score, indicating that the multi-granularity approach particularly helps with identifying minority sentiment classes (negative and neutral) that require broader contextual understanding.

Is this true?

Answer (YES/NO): NO